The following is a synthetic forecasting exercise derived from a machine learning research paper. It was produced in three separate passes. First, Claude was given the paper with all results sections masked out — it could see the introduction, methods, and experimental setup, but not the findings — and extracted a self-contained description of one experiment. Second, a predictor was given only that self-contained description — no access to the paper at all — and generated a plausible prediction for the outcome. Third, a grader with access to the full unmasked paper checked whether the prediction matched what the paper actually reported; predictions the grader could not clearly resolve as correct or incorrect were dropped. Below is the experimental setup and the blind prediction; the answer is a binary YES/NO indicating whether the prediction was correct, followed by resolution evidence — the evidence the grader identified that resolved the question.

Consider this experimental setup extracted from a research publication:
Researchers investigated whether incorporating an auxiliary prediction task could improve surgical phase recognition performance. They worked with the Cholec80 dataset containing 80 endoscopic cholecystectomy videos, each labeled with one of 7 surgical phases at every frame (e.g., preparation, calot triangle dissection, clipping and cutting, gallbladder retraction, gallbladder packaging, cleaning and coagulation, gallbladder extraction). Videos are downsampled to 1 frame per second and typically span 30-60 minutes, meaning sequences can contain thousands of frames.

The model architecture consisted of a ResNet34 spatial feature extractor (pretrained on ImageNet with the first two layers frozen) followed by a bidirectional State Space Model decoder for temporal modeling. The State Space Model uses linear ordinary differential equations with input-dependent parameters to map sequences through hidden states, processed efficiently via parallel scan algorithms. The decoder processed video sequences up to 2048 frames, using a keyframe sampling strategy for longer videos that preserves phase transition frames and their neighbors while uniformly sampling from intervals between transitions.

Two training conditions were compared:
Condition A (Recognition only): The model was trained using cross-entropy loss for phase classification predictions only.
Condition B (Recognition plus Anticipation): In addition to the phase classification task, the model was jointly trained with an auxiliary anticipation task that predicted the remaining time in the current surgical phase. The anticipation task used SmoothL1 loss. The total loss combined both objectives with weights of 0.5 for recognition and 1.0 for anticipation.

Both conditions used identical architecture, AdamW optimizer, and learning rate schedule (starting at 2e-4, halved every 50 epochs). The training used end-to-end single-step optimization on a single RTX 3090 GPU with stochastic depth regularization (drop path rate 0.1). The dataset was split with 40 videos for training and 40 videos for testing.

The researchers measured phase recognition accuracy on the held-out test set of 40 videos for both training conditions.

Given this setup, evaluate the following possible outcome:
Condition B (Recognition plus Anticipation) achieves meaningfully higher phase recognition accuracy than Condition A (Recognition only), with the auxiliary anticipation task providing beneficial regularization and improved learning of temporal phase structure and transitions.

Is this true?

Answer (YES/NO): YES